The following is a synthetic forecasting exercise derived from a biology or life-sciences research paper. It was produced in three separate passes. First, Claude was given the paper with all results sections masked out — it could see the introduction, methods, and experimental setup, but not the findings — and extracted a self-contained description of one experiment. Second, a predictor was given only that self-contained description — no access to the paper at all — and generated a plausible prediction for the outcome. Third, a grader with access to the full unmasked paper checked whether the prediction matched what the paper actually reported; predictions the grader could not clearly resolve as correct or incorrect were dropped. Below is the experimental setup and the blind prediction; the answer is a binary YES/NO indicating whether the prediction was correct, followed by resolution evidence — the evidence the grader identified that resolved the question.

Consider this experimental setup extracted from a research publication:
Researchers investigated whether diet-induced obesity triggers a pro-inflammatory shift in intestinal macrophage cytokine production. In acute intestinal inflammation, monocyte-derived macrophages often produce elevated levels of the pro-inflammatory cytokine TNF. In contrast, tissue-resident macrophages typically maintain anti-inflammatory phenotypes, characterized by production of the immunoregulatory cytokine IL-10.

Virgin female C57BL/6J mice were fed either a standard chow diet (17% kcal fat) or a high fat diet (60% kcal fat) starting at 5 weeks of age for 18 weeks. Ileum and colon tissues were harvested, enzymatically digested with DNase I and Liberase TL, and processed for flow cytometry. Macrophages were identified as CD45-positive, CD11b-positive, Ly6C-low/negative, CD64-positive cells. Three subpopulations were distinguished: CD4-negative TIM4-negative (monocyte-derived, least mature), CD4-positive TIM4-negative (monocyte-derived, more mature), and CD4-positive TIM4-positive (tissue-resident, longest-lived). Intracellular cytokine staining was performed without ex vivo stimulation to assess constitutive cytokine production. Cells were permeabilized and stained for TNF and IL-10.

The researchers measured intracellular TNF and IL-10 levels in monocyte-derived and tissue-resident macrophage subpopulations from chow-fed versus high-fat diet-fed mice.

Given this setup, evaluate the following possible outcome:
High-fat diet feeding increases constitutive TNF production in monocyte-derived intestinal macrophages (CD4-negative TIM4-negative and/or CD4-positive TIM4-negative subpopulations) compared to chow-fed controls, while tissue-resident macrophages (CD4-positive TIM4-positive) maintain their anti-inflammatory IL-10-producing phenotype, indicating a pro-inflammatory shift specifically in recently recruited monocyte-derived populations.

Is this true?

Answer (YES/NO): NO